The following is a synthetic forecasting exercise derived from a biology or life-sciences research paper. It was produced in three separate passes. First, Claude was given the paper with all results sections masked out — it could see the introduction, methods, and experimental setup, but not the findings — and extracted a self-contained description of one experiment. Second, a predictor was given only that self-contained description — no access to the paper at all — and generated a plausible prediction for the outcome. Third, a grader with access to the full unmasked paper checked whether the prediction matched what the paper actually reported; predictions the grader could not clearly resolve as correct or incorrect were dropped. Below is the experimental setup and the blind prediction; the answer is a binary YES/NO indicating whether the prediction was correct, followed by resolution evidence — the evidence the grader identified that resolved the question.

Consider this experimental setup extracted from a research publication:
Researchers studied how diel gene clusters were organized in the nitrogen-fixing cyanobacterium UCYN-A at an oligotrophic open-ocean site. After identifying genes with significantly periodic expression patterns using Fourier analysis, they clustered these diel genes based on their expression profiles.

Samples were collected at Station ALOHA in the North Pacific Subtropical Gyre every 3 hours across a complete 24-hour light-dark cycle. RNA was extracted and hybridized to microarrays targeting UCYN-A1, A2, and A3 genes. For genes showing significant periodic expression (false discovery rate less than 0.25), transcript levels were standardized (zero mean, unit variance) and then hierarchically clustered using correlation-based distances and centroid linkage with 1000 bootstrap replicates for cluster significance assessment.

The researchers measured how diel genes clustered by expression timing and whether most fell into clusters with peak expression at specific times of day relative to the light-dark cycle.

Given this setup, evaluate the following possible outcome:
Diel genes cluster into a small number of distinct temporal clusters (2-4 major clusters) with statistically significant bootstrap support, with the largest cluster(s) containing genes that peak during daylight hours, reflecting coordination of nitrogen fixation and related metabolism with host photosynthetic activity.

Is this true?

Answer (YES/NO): NO